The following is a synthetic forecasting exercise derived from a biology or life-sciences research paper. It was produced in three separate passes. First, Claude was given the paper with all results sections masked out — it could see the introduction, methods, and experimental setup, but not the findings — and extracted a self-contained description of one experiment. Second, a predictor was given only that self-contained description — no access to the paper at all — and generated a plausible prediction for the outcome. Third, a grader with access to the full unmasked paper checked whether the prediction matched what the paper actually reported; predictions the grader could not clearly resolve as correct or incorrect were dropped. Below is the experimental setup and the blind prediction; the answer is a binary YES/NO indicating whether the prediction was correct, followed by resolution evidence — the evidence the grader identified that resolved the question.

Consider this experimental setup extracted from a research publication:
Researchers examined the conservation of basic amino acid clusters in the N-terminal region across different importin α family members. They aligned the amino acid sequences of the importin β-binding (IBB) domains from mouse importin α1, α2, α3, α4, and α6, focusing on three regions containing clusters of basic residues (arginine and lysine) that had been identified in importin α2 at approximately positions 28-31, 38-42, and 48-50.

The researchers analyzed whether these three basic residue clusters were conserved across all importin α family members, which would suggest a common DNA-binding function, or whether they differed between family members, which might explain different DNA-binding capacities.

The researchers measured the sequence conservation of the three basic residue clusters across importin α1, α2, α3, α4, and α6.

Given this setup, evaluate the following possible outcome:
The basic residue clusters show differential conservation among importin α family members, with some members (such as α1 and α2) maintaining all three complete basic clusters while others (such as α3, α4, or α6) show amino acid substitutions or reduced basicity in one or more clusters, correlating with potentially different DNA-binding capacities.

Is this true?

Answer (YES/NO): NO